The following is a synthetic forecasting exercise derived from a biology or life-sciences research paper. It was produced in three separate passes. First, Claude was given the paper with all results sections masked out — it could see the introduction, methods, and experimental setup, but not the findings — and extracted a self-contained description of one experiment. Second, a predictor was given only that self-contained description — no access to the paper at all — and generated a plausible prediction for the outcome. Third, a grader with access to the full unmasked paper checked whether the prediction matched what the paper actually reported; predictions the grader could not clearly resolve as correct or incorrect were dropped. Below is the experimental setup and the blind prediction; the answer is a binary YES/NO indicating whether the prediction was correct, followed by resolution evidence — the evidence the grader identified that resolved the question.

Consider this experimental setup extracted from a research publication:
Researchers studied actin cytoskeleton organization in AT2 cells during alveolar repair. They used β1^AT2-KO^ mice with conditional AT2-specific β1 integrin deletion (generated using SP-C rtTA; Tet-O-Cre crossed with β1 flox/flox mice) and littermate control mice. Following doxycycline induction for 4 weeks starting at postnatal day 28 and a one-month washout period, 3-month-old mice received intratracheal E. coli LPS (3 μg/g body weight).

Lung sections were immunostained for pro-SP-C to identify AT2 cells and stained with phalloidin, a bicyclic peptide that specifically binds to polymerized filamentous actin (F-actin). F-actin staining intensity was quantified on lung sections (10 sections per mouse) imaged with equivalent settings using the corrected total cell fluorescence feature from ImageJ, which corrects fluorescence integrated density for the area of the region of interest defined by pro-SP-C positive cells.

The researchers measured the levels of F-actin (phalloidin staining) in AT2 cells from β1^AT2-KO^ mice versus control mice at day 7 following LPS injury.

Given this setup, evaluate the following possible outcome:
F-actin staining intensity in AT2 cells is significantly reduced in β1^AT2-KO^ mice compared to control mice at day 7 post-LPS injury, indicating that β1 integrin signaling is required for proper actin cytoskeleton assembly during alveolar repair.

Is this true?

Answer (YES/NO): NO